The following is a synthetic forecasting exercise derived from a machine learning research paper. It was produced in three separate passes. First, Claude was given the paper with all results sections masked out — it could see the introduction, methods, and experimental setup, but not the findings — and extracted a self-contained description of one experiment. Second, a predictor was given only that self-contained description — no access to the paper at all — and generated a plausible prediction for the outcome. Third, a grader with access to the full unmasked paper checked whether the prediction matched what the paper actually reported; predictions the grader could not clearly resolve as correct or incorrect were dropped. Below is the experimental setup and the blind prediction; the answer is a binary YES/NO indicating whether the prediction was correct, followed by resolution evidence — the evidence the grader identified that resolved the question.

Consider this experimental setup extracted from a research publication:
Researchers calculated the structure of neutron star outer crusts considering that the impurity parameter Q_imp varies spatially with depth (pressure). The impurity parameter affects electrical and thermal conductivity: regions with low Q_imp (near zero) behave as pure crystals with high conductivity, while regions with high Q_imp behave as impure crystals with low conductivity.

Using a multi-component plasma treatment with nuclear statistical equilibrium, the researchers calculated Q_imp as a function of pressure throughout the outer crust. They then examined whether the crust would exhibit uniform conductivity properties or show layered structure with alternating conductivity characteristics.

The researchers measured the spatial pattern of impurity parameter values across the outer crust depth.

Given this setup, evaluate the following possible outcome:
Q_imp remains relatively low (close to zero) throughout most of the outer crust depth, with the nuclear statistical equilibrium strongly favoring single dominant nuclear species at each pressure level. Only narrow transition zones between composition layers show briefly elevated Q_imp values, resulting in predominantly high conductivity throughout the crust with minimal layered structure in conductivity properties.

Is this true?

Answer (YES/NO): NO